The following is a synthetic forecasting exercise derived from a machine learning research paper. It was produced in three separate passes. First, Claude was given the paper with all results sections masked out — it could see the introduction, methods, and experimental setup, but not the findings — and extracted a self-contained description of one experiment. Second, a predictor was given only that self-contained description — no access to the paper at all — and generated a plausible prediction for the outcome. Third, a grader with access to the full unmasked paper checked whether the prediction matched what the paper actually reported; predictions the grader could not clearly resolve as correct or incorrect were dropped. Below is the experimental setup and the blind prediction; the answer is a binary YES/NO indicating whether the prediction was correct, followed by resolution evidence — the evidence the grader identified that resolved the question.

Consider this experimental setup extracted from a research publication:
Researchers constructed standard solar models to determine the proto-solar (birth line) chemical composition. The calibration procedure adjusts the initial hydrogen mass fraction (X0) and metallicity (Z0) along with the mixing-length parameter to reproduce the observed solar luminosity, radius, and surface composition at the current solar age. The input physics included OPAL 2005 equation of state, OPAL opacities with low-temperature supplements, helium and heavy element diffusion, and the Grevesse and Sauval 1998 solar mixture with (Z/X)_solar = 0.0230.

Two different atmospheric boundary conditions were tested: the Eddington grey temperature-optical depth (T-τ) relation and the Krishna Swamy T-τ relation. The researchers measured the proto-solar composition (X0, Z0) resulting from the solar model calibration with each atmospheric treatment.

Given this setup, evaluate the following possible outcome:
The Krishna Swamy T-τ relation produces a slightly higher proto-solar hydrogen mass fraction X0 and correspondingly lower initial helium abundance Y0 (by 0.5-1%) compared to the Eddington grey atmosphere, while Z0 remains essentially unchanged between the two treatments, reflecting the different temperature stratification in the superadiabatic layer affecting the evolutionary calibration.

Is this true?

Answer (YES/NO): NO